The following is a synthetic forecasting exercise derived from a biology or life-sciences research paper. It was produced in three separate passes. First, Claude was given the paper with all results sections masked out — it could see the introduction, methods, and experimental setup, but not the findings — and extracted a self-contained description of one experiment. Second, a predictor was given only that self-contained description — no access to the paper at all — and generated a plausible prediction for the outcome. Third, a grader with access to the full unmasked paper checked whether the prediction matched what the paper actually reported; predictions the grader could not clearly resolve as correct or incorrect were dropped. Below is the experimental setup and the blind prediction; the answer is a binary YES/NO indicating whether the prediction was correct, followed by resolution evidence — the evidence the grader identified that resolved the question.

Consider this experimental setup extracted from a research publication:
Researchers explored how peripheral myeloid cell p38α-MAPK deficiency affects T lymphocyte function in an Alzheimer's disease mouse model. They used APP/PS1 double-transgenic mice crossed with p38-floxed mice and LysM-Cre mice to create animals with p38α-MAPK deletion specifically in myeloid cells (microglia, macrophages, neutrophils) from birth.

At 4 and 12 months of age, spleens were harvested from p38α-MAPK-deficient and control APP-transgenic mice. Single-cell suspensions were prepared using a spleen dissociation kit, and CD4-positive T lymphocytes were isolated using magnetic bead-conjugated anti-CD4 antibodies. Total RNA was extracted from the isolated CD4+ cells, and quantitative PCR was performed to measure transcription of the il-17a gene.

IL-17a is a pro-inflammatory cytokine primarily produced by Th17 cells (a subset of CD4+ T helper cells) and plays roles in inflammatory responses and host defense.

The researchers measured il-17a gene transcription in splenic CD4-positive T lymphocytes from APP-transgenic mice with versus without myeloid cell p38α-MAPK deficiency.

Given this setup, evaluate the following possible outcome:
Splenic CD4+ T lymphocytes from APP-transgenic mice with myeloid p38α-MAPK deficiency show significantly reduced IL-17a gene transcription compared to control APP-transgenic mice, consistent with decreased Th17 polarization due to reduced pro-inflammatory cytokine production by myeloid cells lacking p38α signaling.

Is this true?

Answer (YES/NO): YES